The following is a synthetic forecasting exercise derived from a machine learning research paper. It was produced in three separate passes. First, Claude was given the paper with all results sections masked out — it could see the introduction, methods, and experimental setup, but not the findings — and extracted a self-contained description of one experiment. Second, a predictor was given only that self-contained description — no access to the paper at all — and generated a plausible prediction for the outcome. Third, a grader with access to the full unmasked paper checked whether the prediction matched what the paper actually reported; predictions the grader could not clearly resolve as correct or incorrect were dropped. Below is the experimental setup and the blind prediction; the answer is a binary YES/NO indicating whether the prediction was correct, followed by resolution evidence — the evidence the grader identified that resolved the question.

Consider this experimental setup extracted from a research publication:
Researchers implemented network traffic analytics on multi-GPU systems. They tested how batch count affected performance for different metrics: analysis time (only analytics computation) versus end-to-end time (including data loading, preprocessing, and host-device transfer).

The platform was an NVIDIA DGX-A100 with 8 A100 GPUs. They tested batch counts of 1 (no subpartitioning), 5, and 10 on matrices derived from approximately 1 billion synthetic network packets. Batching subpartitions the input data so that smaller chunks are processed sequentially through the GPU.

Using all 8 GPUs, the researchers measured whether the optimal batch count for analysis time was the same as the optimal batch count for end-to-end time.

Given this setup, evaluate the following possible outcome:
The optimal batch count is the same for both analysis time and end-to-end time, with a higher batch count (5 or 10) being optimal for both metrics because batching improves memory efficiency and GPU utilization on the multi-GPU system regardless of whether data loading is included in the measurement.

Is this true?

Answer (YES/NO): NO